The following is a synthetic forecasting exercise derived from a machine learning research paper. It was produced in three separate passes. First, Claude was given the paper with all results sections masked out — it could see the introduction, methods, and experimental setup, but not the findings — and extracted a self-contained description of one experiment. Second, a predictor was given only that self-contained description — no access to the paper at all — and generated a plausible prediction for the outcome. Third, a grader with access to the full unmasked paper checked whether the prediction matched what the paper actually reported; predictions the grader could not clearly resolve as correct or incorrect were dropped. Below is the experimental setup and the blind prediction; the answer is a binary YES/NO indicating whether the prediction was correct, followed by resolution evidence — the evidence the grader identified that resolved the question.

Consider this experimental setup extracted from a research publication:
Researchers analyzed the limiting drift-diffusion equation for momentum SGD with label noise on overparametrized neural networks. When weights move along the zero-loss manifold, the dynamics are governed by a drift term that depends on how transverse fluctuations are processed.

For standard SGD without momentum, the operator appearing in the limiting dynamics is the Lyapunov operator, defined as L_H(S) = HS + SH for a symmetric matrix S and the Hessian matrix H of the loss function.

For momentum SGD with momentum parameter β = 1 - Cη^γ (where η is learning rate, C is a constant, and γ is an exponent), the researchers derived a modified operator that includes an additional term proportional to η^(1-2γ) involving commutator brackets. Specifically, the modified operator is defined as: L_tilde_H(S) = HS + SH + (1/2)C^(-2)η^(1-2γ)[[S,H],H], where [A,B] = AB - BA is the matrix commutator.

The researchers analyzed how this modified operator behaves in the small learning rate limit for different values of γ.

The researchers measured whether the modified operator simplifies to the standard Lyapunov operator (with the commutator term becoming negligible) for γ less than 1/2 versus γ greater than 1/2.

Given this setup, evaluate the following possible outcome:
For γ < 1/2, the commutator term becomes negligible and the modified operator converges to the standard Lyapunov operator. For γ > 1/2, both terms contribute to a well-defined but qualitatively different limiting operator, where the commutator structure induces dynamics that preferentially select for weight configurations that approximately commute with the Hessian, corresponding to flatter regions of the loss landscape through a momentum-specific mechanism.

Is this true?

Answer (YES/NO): NO